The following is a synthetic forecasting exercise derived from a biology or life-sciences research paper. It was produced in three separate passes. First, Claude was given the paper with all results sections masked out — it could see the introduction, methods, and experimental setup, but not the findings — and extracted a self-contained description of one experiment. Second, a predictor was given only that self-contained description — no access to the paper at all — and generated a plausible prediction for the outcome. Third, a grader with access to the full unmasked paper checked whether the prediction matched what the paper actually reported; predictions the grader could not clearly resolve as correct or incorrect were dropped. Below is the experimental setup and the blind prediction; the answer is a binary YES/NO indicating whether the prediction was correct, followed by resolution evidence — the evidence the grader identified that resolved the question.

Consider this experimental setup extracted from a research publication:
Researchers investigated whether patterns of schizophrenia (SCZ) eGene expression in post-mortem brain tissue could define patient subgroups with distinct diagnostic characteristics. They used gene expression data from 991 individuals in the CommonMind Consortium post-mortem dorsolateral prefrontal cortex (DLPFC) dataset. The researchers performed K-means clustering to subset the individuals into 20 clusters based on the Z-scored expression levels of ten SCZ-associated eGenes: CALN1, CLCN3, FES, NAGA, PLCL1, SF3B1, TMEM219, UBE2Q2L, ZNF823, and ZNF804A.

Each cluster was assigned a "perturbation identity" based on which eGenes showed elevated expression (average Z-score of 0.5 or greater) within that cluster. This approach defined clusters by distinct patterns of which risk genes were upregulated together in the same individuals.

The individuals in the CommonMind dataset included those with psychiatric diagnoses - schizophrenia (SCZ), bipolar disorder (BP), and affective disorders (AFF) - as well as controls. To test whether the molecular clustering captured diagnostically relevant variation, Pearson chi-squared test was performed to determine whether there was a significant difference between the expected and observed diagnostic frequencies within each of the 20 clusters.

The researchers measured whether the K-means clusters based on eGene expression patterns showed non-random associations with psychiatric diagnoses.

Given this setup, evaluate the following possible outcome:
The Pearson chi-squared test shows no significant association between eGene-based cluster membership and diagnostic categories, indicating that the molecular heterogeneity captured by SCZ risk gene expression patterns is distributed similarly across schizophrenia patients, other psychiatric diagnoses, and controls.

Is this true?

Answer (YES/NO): NO